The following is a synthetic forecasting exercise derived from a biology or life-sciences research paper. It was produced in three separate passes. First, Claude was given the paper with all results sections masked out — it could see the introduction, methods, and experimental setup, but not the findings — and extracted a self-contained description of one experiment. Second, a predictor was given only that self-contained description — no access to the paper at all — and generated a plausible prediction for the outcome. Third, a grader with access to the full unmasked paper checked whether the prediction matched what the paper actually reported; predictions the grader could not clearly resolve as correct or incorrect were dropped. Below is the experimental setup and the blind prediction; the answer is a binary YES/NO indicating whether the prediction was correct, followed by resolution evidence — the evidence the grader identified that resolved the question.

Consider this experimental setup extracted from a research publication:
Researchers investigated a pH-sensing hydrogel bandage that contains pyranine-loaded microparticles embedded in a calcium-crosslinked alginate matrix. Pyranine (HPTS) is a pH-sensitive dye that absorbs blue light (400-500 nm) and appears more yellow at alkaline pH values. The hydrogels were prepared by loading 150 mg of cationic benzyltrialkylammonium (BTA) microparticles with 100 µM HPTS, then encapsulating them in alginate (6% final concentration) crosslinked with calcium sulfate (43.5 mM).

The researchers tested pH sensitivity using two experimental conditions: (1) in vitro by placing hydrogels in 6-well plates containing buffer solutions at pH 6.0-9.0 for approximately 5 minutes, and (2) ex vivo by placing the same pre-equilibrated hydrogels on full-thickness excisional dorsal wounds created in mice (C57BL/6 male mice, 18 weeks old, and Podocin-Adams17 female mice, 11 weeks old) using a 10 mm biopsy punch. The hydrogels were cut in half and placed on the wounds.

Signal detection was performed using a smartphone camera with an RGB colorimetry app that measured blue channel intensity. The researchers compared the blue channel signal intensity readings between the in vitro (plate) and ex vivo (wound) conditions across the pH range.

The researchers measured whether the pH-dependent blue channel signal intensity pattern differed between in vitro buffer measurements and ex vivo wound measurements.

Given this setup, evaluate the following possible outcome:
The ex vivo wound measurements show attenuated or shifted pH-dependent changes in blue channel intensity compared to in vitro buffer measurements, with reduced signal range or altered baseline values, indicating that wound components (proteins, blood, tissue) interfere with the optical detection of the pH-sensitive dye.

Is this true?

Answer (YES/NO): NO